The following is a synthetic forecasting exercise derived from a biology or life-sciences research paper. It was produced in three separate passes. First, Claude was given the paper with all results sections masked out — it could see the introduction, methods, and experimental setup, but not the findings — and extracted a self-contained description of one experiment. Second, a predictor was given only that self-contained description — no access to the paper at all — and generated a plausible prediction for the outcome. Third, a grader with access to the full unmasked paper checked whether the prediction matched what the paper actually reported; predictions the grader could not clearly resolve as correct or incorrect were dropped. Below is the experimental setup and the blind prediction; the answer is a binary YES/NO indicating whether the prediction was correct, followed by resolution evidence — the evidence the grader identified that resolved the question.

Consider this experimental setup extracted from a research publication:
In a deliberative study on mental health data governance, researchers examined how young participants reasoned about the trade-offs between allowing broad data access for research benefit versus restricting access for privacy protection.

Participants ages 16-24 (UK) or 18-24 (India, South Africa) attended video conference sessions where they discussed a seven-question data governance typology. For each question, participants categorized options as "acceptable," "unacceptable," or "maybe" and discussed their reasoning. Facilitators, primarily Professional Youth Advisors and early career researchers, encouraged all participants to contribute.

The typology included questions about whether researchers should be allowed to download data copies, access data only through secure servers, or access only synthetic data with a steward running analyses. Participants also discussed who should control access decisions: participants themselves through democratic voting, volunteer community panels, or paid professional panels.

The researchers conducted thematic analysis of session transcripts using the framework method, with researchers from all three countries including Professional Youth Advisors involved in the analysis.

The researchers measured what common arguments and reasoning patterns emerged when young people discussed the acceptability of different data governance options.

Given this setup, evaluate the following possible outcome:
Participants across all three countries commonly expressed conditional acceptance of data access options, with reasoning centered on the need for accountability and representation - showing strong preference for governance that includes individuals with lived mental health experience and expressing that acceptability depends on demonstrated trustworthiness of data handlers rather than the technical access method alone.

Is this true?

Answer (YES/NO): NO